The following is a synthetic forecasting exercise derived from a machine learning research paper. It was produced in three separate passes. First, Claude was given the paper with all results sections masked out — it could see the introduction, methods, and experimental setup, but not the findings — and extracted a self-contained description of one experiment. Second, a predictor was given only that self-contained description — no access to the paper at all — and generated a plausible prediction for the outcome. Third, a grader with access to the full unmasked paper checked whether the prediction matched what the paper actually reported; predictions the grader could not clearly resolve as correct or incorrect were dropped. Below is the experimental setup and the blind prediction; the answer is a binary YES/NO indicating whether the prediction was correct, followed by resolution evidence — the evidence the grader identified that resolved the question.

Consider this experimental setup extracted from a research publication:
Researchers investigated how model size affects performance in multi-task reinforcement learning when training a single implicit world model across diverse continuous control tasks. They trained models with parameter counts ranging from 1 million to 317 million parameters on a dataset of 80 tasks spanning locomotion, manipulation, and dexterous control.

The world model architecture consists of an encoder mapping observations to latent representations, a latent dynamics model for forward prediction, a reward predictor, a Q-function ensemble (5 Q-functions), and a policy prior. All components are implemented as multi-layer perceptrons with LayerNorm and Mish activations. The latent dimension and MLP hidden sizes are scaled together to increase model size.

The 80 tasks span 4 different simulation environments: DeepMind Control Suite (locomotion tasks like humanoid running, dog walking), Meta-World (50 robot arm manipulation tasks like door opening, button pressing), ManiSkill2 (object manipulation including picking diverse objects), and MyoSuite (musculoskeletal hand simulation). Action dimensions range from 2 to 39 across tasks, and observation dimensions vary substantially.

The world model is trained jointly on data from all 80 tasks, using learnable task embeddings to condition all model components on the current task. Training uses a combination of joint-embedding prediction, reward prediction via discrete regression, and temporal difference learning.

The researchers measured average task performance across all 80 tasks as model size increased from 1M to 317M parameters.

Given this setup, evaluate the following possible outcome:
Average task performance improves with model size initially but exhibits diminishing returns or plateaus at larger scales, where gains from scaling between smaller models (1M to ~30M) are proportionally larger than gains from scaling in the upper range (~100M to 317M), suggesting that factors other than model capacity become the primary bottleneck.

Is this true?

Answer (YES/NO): NO